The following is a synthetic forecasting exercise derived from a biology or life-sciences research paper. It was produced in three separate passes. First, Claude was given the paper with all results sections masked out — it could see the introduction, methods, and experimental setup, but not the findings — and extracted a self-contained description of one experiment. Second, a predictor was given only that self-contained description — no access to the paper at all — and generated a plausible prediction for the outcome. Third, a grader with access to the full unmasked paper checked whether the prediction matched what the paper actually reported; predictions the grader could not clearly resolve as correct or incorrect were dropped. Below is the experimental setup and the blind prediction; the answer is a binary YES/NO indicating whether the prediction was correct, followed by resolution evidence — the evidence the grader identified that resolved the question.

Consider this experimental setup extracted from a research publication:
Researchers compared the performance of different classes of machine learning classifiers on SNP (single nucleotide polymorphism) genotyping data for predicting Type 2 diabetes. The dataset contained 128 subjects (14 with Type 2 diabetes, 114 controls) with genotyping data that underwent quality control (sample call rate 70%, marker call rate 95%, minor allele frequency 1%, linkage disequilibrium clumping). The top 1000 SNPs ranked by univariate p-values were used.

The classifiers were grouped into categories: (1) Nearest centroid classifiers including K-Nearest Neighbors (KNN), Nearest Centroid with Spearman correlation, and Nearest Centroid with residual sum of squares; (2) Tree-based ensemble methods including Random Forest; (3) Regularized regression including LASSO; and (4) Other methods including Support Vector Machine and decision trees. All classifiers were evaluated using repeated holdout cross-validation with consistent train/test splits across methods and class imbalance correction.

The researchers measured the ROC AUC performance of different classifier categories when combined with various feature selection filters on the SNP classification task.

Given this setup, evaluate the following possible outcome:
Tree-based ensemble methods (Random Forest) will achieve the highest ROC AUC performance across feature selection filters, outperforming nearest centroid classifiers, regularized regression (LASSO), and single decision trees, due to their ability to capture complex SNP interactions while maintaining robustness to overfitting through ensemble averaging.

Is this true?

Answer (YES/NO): NO